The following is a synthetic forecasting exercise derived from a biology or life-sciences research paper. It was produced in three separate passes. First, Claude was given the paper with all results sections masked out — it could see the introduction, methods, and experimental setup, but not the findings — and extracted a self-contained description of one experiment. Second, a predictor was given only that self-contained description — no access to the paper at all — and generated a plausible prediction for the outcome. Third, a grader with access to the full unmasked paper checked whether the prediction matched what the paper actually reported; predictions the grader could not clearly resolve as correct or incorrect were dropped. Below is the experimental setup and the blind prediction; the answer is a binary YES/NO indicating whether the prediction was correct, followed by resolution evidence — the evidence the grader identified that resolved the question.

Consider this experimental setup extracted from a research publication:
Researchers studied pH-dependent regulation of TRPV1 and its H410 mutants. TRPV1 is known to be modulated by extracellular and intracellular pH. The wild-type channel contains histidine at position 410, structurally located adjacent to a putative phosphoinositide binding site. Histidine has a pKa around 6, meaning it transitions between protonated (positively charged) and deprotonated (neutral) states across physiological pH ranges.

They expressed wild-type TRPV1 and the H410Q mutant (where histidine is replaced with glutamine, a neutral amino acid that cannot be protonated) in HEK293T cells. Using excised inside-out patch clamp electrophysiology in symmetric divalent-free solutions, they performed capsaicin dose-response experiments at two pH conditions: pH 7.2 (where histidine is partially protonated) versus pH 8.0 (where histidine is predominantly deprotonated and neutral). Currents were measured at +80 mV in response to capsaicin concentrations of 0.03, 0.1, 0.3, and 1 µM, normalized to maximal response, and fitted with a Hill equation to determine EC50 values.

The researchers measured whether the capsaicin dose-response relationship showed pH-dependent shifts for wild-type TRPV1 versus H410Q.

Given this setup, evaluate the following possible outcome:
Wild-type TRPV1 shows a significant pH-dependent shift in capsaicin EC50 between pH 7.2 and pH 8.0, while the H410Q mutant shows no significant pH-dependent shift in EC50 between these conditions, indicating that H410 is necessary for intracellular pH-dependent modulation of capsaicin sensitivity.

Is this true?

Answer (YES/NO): YES